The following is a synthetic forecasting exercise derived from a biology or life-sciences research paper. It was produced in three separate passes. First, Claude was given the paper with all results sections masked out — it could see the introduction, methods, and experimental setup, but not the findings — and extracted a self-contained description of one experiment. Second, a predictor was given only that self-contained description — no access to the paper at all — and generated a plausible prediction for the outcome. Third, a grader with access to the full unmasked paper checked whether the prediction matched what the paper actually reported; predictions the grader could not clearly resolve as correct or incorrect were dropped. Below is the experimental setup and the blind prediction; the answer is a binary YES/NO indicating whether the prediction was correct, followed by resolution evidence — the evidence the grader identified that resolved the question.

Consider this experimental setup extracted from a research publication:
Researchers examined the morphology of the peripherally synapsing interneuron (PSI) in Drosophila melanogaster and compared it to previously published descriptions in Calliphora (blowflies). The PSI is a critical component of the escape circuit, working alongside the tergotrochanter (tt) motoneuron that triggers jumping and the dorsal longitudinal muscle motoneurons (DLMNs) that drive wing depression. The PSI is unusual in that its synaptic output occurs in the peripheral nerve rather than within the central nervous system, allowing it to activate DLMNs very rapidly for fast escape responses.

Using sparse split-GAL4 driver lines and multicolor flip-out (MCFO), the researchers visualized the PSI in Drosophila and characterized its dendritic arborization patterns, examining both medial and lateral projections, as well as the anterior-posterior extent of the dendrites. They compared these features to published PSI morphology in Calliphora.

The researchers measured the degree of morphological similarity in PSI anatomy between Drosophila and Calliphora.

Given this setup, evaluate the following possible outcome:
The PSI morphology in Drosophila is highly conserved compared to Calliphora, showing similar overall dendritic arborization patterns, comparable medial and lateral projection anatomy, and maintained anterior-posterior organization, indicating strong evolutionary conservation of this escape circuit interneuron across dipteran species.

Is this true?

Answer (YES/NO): NO